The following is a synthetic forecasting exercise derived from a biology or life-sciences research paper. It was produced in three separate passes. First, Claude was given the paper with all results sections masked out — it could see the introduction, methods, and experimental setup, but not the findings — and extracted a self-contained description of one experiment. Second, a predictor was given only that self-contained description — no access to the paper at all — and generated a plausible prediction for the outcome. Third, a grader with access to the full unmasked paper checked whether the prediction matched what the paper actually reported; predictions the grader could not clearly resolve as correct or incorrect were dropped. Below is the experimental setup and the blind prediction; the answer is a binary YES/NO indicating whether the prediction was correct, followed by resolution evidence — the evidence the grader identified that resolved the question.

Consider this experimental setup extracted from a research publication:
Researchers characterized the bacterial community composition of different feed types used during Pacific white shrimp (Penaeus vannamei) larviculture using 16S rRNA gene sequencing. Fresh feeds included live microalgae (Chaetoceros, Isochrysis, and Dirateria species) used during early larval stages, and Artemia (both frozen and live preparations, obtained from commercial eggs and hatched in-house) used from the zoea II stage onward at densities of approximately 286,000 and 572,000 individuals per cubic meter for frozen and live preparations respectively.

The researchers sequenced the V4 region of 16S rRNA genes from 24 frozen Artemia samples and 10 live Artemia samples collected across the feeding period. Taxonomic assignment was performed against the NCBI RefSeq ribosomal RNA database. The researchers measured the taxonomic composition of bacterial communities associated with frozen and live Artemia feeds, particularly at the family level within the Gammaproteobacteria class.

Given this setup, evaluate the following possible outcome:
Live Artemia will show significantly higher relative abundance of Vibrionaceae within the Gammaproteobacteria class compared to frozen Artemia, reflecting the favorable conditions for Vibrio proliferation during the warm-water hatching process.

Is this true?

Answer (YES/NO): NO